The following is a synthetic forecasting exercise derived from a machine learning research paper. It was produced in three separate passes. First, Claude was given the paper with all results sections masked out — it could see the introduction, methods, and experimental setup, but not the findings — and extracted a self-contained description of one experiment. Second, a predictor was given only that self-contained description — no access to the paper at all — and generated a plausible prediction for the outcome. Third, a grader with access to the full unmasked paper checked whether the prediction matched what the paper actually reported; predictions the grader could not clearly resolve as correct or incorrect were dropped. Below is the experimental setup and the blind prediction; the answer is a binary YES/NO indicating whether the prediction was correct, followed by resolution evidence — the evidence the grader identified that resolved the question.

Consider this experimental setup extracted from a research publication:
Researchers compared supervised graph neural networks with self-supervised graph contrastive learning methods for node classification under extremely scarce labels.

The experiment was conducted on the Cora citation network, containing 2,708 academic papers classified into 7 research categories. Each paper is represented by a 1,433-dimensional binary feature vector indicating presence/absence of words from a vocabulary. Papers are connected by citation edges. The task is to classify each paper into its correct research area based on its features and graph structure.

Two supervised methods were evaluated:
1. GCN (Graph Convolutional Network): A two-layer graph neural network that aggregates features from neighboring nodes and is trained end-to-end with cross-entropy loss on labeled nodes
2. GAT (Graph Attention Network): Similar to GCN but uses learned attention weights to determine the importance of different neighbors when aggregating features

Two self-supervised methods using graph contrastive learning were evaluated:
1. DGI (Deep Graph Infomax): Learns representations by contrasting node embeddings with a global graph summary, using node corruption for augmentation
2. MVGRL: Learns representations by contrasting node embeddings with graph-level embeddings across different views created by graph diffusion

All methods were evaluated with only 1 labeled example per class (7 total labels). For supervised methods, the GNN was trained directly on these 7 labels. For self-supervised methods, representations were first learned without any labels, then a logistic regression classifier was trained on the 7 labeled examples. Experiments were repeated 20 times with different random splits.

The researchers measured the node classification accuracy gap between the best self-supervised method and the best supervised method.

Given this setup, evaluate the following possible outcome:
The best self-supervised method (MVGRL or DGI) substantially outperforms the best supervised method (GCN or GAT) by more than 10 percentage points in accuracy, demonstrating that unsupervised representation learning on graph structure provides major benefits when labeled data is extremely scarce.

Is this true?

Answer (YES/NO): YES